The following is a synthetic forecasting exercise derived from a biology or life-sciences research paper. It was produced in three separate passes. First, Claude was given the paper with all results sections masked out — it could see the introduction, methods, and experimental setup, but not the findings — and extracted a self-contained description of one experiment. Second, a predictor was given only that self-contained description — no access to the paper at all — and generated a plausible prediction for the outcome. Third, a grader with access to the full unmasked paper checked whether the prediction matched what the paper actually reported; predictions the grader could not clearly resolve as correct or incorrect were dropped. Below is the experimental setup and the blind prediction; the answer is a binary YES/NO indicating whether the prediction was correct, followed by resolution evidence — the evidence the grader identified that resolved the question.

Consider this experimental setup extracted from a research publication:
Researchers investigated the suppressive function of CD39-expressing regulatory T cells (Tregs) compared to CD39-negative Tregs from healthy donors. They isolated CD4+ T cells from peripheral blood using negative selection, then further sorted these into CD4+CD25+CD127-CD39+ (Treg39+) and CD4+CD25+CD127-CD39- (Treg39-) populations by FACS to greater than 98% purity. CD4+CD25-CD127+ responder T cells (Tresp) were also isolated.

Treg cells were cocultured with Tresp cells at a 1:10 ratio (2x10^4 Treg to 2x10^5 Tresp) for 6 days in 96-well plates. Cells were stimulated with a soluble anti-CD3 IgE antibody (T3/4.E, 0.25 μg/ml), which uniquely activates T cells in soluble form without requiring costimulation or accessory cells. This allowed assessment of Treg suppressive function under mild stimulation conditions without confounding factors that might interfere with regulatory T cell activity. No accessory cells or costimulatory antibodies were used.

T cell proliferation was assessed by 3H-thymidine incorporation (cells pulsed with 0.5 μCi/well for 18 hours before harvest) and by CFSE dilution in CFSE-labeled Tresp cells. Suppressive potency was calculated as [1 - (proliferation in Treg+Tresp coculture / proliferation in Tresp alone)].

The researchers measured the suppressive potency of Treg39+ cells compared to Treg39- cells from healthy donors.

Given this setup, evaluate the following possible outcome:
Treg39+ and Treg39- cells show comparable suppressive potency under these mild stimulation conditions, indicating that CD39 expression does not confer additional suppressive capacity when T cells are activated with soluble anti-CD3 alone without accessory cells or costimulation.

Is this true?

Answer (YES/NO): NO